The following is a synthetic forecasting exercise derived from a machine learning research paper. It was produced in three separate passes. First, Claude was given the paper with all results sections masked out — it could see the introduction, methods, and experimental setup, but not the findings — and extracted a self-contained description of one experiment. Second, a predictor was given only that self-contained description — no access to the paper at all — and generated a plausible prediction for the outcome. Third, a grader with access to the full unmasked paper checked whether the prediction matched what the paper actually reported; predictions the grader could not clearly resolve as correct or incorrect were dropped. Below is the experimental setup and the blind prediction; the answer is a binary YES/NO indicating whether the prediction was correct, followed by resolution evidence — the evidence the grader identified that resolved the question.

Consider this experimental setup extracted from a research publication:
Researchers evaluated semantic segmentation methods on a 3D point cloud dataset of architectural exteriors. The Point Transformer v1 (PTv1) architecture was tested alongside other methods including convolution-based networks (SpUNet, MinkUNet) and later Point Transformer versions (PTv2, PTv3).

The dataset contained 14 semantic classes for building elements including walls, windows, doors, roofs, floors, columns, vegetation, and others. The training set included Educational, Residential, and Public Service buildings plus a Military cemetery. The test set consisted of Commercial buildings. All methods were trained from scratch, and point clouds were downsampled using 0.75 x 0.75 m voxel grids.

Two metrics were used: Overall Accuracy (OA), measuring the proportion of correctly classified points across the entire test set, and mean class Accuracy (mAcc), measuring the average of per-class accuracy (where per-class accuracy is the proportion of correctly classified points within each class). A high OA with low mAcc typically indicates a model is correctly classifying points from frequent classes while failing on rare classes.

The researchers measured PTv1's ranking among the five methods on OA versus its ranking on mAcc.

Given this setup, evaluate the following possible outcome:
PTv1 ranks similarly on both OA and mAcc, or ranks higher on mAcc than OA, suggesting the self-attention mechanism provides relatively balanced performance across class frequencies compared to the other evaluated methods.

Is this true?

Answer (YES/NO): NO